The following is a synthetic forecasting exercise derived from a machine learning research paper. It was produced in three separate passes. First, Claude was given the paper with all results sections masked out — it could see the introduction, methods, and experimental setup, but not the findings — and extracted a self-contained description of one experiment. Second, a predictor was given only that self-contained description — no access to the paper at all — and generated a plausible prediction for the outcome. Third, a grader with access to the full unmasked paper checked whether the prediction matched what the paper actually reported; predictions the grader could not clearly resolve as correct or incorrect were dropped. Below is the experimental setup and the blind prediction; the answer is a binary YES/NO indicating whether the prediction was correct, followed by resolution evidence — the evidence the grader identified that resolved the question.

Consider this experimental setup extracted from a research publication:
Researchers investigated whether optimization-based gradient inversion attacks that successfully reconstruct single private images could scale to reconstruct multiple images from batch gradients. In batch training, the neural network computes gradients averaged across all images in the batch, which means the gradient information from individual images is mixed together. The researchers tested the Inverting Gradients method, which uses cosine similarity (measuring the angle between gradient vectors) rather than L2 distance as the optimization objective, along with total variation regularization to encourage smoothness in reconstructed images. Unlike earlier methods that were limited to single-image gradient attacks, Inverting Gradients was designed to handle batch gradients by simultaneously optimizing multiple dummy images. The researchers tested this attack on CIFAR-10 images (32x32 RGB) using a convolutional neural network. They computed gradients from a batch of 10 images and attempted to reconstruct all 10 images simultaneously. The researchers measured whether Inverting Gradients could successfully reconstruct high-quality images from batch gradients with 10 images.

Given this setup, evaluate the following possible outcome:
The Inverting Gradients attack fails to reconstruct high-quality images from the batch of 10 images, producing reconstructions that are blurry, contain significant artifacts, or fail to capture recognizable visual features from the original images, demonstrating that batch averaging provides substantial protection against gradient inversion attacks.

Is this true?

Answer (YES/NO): NO